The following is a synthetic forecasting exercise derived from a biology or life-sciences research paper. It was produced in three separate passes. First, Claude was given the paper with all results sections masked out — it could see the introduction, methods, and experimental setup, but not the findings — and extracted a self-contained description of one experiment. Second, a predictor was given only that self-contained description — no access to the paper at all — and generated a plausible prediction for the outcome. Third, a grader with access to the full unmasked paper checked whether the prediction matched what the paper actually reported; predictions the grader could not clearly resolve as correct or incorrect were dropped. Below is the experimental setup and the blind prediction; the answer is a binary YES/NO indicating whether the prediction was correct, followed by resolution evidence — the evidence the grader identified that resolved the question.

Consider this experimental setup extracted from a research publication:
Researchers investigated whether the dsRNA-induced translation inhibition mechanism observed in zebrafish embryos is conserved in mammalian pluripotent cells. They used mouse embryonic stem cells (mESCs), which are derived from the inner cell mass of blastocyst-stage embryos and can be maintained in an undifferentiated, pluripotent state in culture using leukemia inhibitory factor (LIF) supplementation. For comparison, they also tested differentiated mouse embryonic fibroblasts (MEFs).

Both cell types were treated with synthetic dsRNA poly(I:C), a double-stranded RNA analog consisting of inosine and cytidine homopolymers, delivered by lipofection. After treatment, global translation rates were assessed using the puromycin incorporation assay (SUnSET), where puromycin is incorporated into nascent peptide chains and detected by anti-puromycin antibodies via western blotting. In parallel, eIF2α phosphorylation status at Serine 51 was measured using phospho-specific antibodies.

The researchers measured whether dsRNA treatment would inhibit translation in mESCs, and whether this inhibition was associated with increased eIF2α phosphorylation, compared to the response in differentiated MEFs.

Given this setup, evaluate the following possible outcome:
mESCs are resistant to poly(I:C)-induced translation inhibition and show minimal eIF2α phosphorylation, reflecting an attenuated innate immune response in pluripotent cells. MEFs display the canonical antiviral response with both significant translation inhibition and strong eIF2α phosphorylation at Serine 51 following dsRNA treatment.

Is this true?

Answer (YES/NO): NO